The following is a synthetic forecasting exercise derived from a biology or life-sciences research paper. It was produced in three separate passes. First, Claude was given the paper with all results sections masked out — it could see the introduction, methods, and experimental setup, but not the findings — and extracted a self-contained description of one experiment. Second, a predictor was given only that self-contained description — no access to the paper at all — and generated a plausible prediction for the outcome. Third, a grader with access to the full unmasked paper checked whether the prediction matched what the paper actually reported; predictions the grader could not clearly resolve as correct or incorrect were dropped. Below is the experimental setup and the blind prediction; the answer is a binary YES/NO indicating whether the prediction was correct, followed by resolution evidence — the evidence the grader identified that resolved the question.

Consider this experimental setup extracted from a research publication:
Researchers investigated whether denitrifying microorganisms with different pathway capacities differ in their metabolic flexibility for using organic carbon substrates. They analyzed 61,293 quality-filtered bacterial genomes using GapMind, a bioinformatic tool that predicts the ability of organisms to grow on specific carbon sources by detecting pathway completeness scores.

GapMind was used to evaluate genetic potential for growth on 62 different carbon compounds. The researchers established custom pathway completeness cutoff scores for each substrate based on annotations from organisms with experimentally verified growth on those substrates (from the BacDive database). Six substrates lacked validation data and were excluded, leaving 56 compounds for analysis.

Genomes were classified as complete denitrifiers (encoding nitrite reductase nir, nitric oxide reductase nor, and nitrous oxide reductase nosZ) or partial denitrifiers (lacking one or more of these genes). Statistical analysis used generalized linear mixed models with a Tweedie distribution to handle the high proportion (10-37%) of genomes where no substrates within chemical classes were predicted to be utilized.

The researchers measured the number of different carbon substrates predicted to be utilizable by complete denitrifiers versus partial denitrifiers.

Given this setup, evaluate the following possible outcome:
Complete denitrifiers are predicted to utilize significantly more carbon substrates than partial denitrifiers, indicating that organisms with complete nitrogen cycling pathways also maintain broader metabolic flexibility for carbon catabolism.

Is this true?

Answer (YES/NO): YES